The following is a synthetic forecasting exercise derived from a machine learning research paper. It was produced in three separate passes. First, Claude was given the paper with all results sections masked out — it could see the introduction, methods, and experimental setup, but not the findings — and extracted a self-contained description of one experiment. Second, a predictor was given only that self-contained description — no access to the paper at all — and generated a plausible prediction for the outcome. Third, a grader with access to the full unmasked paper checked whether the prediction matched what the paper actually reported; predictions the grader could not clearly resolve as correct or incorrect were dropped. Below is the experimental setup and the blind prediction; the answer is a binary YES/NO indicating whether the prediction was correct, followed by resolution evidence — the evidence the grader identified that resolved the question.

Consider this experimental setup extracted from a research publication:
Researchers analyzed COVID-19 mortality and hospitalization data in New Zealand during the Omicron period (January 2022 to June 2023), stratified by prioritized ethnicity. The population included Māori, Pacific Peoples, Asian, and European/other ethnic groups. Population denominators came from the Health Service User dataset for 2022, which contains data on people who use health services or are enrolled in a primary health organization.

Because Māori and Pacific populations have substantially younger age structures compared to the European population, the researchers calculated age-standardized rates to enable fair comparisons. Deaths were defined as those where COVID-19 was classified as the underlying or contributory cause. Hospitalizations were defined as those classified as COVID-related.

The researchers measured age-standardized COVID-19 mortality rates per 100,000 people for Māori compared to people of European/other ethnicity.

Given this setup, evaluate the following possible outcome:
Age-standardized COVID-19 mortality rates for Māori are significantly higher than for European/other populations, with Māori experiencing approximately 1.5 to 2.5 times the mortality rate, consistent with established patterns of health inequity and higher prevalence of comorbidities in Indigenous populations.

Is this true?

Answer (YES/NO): YES